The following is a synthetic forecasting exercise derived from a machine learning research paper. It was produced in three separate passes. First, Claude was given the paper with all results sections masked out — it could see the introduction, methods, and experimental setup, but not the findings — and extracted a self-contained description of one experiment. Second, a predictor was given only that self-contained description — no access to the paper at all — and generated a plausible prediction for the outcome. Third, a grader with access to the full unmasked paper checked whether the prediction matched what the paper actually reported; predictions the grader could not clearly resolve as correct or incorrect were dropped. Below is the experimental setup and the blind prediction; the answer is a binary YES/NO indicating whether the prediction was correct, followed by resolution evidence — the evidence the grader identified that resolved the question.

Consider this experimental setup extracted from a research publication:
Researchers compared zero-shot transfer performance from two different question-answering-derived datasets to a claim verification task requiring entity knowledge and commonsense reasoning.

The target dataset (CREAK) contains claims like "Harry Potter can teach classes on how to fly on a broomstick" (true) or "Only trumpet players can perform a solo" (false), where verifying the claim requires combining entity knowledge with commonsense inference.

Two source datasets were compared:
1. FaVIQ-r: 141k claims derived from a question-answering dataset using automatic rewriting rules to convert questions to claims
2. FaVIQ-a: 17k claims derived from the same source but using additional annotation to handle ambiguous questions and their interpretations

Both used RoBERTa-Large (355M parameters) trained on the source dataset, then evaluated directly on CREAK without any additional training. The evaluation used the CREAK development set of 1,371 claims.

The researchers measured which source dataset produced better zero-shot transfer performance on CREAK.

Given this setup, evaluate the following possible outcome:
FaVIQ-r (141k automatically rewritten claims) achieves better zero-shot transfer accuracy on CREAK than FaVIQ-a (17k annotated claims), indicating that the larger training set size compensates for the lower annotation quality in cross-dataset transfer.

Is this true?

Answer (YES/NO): NO